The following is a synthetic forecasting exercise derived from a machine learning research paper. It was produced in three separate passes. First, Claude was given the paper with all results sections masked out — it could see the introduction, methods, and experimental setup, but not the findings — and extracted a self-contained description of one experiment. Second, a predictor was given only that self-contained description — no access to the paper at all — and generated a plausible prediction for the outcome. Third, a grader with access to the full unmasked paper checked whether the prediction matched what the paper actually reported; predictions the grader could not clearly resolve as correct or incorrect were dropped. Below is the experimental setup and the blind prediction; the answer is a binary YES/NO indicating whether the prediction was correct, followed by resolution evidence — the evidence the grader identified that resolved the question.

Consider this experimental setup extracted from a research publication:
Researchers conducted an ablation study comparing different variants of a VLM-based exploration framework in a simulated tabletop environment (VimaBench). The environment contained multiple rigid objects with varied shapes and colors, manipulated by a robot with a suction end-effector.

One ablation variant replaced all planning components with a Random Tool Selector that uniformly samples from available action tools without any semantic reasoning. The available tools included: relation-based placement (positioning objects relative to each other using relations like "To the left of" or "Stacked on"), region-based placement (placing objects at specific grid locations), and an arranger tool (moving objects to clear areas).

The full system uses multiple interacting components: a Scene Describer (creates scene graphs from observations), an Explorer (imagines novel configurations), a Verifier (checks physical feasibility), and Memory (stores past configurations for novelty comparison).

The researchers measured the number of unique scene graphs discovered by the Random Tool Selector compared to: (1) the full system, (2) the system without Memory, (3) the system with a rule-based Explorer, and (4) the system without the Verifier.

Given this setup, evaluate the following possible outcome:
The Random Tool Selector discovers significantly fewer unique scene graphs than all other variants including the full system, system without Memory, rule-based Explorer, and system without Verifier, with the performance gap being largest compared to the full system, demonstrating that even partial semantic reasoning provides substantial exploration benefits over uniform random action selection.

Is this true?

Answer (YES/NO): YES